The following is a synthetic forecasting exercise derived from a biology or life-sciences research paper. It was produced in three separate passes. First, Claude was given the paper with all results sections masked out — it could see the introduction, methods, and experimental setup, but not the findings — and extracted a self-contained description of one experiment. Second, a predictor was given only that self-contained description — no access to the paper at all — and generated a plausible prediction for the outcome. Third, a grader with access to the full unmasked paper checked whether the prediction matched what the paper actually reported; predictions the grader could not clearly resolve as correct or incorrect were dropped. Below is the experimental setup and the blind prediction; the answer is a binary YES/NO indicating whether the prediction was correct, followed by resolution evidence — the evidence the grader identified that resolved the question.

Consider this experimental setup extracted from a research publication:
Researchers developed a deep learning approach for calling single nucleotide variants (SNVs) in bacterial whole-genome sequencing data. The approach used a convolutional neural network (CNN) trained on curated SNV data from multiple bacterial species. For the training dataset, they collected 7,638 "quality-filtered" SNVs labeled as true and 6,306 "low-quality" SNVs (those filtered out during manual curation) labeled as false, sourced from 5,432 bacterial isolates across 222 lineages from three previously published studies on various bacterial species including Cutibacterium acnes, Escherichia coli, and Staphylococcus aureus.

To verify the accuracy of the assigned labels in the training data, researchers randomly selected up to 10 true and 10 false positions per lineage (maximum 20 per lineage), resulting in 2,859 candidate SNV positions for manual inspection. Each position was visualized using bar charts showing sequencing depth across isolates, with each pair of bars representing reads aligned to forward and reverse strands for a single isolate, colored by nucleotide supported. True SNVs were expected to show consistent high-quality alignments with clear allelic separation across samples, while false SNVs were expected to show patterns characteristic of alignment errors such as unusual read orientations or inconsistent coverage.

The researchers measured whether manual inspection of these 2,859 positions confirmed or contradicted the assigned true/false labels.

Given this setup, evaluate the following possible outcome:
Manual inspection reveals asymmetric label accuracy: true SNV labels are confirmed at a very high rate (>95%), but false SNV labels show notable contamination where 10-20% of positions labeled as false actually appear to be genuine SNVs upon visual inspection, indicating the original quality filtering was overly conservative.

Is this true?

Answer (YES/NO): NO